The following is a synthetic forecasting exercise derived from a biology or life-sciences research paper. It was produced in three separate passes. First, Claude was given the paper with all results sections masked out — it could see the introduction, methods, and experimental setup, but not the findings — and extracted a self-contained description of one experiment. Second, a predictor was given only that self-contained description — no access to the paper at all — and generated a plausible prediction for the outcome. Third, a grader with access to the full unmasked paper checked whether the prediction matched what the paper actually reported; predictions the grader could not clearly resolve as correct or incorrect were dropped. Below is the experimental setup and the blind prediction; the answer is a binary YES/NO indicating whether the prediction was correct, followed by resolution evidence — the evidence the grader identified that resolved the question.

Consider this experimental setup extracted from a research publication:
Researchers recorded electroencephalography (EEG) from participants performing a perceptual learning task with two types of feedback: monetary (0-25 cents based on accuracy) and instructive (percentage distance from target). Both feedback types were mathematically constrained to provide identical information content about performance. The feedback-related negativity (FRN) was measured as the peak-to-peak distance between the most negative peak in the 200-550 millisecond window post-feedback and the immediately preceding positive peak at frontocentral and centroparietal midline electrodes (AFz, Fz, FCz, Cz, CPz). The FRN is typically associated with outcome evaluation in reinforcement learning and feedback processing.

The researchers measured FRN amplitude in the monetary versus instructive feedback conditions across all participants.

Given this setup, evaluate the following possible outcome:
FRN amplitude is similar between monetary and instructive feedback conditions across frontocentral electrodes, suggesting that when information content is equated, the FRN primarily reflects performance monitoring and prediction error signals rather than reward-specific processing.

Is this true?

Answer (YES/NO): NO